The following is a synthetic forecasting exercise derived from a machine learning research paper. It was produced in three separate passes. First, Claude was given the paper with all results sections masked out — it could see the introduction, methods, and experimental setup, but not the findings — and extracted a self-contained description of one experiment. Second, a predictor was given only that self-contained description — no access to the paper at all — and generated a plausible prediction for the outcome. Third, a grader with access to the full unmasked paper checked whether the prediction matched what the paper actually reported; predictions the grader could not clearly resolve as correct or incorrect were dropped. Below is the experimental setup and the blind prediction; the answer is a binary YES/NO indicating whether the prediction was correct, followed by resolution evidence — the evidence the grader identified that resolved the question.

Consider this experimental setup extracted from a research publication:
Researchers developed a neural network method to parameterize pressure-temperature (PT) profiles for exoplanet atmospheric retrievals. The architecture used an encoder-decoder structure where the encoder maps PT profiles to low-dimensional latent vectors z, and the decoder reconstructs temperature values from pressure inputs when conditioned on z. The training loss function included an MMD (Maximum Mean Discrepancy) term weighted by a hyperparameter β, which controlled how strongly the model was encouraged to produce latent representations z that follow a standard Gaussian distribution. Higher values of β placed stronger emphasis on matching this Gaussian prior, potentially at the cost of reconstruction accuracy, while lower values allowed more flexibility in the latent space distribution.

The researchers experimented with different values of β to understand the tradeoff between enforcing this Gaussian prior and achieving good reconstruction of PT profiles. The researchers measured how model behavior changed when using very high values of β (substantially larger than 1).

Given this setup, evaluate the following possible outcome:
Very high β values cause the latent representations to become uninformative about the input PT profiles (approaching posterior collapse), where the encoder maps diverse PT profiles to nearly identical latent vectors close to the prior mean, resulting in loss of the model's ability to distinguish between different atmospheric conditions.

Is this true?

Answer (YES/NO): YES